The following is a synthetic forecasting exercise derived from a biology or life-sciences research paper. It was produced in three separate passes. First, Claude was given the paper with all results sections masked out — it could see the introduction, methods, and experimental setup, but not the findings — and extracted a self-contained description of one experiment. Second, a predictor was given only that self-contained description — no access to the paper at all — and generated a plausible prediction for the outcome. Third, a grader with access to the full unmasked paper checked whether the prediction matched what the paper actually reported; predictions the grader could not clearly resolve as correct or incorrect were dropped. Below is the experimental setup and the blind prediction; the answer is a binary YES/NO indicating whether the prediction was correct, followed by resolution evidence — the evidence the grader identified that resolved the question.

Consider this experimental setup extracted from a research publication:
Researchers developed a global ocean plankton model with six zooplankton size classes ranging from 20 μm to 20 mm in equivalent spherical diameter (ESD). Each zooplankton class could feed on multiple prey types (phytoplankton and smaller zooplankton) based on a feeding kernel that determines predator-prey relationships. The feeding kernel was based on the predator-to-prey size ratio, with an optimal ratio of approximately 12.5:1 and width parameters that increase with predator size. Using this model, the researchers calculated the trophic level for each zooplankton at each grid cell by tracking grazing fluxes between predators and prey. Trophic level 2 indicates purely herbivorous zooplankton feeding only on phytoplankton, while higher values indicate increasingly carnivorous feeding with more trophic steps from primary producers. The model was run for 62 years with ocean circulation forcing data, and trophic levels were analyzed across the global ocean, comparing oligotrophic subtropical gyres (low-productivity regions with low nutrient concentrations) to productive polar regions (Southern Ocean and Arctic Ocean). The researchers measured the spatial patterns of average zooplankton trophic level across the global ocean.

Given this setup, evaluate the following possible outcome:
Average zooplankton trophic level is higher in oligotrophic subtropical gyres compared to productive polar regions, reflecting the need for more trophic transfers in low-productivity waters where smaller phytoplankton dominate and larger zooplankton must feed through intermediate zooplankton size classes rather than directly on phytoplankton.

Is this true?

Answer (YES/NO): YES